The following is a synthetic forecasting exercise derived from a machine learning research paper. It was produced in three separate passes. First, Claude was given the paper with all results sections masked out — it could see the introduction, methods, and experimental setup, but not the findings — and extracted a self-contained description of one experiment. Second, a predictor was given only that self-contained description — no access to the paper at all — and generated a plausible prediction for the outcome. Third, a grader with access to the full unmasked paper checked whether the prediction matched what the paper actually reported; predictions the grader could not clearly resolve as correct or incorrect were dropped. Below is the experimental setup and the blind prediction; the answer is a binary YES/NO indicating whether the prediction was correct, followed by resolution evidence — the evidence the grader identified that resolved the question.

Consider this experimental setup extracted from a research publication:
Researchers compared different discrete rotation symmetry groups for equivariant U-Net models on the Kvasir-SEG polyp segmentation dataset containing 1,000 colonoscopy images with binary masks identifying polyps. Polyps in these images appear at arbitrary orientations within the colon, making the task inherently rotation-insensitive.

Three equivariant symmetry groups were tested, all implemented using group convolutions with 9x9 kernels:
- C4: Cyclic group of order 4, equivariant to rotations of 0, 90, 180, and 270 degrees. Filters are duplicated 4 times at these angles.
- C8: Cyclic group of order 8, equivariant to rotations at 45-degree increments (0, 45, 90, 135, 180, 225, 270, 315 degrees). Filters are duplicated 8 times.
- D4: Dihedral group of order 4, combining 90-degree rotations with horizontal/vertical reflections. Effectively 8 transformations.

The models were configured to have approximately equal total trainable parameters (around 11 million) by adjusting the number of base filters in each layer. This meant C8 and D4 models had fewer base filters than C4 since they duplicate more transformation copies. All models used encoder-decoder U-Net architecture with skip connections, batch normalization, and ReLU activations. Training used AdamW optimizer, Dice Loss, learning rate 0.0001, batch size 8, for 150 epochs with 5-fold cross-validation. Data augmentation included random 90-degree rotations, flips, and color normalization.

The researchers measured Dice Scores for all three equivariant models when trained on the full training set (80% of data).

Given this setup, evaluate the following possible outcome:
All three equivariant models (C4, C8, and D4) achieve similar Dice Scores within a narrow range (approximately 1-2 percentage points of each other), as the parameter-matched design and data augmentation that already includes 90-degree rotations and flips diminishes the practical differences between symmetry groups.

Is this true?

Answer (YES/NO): YES